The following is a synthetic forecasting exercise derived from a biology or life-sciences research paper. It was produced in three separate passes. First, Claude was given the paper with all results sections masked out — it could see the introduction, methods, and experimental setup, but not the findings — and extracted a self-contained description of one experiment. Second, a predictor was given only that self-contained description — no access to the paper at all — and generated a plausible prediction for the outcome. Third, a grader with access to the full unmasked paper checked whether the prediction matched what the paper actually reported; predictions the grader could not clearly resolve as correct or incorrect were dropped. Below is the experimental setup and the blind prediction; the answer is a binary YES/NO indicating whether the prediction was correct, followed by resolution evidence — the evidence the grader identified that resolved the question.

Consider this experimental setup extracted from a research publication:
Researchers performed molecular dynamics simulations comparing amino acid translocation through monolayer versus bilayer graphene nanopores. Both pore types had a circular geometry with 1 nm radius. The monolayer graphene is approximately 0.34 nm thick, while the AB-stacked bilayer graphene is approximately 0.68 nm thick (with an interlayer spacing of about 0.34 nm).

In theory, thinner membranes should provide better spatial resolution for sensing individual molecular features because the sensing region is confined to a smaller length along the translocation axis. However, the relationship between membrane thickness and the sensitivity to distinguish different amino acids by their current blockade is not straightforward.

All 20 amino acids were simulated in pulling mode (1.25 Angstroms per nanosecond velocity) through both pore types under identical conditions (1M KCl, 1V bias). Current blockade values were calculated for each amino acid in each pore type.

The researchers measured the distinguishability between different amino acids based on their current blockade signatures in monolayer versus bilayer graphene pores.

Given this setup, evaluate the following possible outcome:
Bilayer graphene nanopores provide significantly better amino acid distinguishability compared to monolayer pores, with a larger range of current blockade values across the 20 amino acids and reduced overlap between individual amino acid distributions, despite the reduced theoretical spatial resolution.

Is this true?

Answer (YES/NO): NO